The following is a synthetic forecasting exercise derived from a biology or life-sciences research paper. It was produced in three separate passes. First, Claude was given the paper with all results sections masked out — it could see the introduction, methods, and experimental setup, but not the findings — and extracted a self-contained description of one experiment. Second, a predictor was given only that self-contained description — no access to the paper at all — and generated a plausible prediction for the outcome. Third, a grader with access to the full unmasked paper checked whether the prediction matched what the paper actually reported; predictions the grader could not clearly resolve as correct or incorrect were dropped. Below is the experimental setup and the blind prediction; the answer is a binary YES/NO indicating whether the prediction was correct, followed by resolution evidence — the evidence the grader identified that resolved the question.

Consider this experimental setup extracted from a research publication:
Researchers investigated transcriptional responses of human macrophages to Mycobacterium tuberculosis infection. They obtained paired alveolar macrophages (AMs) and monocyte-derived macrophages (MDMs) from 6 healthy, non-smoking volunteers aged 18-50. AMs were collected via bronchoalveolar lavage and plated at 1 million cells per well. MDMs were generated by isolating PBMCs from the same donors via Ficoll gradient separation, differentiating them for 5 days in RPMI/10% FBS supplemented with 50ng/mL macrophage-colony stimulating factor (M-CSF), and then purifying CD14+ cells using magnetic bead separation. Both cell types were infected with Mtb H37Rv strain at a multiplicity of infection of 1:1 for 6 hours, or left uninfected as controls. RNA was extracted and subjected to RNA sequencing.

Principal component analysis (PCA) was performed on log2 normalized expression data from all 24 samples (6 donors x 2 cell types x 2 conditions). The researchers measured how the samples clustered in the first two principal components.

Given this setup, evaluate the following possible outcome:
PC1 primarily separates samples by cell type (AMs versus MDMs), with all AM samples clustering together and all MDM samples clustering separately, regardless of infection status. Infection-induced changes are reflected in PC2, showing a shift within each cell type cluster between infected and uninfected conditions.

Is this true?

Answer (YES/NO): YES